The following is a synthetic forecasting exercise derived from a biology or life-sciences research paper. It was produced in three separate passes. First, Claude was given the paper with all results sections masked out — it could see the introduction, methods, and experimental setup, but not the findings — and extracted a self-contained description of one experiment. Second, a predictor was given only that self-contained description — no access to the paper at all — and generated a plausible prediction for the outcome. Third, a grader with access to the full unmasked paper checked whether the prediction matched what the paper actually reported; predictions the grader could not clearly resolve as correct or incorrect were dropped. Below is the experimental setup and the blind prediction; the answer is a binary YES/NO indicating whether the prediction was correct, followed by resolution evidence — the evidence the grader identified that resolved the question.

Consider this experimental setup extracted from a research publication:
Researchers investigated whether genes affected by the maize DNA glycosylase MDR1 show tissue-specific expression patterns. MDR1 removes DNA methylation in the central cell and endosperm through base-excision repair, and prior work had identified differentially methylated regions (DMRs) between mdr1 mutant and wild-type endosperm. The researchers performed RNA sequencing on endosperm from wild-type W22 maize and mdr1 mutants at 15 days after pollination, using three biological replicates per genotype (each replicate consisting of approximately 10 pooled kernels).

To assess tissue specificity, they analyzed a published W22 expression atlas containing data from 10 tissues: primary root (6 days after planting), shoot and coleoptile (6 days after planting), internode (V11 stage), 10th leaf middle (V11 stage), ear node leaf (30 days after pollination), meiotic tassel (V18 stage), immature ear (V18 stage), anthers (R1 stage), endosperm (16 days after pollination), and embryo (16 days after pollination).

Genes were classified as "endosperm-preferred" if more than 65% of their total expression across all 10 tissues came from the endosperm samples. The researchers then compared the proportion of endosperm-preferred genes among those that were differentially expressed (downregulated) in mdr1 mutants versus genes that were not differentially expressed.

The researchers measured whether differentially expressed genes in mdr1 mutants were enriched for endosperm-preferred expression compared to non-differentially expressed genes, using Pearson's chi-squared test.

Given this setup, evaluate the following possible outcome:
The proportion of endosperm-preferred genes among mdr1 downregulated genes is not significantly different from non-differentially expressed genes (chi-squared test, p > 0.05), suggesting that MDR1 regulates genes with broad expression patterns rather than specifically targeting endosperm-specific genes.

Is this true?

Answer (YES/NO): NO